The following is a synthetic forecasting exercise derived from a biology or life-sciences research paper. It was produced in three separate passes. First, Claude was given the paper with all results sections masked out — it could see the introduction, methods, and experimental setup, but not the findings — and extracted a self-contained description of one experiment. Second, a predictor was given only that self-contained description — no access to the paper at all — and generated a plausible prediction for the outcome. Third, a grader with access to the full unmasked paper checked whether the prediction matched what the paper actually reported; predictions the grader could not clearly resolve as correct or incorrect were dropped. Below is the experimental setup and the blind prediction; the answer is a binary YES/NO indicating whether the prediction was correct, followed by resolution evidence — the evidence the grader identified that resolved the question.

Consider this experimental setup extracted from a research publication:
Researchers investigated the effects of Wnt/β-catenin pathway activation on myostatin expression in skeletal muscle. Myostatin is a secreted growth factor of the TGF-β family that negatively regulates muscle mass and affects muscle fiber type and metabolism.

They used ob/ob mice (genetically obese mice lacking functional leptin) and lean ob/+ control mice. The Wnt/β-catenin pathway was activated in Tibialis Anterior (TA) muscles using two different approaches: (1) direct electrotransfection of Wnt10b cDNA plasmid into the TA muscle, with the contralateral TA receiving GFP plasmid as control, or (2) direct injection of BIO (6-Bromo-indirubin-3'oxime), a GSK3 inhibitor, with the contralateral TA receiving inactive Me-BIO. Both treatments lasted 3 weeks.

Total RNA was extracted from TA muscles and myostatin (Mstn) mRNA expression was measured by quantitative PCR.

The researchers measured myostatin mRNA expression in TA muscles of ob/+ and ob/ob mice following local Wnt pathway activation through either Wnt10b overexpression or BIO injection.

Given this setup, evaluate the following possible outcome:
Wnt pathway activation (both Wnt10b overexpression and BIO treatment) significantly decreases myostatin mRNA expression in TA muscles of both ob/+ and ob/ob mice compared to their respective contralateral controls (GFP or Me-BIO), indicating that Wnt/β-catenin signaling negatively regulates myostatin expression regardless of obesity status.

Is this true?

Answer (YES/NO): YES